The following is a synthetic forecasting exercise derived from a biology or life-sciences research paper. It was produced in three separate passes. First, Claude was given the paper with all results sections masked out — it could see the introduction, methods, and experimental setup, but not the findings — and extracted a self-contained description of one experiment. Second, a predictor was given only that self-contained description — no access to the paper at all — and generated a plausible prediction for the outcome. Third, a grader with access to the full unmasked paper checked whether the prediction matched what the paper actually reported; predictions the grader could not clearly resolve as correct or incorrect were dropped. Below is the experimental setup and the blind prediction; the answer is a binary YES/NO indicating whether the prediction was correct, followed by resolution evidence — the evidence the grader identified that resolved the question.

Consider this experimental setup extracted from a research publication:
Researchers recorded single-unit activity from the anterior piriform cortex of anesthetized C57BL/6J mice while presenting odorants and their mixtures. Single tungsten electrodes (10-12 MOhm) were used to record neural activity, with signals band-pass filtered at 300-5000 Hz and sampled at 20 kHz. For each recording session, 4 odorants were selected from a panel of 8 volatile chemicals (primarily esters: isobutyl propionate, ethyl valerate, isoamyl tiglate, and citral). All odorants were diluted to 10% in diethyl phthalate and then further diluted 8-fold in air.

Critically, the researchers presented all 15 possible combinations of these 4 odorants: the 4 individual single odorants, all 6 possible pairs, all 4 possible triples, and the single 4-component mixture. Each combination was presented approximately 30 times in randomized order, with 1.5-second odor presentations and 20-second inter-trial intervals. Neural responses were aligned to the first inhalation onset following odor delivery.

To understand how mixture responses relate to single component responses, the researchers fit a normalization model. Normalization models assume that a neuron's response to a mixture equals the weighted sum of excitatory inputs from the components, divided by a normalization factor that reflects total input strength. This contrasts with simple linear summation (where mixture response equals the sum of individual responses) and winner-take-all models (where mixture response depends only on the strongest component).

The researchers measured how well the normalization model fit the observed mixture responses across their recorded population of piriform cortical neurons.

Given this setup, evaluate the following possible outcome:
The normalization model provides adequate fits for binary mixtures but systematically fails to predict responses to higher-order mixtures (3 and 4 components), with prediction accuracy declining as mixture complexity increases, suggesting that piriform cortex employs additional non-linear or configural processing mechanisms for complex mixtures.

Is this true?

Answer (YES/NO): NO